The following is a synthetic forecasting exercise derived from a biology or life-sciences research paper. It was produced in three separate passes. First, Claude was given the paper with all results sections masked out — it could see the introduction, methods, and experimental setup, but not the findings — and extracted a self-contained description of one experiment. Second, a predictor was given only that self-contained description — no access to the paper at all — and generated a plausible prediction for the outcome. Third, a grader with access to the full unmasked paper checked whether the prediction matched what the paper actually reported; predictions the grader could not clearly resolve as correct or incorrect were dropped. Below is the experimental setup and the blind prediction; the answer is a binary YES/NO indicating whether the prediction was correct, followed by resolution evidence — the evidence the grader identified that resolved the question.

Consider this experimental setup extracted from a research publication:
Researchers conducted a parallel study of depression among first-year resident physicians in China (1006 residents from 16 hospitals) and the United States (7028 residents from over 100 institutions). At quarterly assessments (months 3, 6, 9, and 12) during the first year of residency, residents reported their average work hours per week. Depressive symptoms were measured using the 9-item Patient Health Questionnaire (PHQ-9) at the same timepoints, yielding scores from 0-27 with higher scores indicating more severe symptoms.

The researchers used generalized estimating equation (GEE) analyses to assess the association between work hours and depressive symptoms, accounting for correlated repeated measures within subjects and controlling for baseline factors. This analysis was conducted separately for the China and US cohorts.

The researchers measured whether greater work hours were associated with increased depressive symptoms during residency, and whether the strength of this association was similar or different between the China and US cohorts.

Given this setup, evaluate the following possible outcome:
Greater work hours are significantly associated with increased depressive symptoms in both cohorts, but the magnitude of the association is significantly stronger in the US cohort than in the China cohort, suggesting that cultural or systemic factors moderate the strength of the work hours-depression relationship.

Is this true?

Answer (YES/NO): NO